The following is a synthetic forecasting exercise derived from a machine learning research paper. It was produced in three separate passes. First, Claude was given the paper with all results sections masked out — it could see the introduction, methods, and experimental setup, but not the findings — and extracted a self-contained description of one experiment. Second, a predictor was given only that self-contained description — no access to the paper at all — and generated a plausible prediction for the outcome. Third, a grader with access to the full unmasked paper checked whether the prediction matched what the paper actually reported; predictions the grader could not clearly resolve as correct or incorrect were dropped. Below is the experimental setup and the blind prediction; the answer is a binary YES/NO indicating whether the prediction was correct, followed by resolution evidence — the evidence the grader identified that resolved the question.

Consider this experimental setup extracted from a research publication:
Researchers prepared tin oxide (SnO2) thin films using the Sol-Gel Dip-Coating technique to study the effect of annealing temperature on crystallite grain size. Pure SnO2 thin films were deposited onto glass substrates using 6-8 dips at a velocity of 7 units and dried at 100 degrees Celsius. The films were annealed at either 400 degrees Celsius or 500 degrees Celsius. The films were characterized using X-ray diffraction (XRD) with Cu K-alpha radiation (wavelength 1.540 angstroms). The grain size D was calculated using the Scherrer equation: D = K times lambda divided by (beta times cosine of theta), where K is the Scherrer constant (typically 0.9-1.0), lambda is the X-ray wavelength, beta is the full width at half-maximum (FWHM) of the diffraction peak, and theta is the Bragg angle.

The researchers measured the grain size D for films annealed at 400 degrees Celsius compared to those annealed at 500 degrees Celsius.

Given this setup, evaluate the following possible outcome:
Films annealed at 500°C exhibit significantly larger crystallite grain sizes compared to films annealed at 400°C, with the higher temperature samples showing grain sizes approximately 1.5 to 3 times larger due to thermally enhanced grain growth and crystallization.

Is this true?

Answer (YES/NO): NO